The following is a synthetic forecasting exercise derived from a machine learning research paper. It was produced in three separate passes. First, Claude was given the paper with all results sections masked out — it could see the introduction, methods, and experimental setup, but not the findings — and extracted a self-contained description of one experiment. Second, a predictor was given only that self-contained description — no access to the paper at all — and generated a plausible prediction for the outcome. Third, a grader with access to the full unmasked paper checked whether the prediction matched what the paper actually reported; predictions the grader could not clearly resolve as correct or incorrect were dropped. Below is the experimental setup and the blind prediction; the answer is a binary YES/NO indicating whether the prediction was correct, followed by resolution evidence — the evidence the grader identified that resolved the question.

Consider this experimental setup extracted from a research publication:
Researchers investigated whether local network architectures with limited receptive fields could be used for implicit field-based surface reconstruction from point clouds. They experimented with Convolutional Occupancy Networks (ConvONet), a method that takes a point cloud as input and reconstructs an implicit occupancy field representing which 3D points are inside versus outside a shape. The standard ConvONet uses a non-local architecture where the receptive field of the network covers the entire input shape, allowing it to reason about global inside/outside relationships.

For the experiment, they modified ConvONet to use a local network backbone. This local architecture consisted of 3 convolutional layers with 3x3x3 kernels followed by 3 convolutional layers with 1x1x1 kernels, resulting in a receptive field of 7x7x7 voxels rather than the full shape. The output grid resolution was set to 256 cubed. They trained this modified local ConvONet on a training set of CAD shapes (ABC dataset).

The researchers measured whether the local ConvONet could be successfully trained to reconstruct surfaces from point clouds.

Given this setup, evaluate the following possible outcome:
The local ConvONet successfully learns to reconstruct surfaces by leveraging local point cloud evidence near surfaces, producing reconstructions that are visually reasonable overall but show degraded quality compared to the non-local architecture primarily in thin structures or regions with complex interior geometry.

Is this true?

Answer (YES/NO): NO